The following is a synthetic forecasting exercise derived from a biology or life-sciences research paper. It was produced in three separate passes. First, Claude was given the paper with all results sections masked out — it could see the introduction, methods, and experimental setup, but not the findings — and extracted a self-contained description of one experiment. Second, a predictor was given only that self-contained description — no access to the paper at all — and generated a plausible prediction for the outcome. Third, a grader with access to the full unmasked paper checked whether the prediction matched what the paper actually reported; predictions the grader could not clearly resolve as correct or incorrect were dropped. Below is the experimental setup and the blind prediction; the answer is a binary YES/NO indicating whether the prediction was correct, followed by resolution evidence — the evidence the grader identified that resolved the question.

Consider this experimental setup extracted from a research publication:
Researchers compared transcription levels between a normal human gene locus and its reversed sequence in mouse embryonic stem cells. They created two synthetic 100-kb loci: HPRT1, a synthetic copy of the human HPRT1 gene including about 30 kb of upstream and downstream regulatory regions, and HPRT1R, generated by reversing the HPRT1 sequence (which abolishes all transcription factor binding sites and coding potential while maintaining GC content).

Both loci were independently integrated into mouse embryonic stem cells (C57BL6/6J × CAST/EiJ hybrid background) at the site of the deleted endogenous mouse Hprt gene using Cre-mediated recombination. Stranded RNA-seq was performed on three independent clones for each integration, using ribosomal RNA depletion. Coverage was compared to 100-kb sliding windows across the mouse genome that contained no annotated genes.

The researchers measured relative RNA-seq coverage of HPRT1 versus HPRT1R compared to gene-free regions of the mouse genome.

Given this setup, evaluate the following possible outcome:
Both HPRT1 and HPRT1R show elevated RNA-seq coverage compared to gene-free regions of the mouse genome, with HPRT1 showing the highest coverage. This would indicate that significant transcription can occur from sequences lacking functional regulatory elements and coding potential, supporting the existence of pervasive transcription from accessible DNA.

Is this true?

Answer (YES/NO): NO